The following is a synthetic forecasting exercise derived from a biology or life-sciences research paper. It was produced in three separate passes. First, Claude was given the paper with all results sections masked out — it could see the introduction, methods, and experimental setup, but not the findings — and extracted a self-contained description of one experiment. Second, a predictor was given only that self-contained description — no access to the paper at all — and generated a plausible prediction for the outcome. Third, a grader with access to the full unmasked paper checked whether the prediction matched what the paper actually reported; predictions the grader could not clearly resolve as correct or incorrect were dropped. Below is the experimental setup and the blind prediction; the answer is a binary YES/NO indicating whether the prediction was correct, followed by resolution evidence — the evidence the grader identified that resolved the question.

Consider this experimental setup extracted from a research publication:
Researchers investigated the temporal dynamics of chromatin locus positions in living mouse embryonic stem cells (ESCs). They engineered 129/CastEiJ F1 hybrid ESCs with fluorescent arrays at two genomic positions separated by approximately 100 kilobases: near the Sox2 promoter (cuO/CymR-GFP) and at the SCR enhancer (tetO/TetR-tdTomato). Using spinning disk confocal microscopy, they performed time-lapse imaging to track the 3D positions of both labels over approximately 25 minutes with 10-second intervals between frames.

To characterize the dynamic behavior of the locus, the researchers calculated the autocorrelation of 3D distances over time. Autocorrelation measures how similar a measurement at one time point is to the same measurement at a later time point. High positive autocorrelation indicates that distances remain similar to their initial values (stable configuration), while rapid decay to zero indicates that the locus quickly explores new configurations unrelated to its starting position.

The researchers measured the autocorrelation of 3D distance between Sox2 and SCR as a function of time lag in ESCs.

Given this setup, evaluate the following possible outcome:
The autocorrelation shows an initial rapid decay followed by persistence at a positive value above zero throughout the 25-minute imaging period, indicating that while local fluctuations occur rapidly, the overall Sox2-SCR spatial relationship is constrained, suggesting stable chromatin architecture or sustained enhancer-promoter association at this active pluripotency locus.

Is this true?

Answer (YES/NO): YES